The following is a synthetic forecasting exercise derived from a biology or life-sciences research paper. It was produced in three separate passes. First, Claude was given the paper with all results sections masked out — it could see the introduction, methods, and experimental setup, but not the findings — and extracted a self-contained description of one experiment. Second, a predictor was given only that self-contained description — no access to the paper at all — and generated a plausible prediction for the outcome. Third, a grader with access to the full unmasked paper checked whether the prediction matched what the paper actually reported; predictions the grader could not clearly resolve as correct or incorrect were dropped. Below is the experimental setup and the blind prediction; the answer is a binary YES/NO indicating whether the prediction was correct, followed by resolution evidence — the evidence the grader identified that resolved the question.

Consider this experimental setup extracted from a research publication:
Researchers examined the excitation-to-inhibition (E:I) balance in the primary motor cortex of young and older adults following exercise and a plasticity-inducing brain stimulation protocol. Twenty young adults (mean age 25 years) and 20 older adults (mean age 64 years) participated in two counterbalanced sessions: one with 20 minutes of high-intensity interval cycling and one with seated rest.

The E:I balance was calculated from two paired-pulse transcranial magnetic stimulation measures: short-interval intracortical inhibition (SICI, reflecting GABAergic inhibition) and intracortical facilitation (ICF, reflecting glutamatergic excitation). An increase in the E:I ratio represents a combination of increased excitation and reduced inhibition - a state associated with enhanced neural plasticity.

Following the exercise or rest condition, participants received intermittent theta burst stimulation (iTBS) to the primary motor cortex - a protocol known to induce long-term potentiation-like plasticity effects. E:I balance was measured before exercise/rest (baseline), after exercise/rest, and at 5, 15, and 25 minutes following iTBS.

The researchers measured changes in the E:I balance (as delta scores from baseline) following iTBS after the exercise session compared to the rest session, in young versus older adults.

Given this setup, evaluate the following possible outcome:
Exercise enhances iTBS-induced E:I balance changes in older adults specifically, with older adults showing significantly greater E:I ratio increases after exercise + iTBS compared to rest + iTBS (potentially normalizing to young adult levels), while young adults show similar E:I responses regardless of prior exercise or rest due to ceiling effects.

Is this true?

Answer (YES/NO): NO